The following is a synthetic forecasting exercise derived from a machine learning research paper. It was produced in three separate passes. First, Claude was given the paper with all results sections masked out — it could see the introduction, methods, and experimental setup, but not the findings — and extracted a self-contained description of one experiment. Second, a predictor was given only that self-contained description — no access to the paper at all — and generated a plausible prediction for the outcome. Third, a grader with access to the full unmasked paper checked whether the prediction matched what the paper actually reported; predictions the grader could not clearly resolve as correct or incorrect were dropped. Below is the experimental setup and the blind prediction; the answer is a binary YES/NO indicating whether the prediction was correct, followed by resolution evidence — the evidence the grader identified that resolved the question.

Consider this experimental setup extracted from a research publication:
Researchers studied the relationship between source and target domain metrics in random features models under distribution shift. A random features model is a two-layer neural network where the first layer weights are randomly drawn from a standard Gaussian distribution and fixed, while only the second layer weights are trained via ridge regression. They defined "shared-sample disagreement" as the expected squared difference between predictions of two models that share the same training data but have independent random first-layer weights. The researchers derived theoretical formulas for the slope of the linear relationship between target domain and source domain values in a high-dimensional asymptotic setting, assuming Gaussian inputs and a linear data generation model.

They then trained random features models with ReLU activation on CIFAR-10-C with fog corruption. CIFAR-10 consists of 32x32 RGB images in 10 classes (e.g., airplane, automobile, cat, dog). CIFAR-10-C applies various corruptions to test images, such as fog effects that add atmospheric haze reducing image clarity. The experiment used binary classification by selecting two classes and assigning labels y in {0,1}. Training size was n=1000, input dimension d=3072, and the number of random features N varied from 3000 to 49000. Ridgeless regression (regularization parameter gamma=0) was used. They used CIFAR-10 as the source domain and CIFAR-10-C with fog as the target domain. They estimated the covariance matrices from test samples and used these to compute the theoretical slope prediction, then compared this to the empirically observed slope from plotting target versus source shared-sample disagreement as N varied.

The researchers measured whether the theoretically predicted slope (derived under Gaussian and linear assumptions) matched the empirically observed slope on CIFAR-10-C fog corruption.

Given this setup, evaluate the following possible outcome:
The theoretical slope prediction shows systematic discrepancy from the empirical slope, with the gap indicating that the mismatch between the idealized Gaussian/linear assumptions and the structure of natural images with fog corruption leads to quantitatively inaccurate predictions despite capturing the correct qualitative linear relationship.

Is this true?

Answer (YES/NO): NO